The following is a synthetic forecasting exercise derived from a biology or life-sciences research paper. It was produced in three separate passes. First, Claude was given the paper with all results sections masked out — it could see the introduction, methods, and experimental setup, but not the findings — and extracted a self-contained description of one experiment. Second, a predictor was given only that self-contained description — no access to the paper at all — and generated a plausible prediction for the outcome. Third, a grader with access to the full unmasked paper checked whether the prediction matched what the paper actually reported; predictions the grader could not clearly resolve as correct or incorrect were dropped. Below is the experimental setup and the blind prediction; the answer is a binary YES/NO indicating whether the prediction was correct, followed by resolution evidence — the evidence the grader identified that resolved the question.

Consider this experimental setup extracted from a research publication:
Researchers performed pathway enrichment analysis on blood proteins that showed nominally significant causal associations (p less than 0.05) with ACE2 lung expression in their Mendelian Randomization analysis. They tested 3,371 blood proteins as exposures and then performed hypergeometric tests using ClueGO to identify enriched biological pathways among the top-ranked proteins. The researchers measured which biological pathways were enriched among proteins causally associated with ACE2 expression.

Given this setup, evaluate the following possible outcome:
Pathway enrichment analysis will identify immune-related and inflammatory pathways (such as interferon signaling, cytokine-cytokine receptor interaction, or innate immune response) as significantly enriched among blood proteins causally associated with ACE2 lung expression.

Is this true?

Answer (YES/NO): YES